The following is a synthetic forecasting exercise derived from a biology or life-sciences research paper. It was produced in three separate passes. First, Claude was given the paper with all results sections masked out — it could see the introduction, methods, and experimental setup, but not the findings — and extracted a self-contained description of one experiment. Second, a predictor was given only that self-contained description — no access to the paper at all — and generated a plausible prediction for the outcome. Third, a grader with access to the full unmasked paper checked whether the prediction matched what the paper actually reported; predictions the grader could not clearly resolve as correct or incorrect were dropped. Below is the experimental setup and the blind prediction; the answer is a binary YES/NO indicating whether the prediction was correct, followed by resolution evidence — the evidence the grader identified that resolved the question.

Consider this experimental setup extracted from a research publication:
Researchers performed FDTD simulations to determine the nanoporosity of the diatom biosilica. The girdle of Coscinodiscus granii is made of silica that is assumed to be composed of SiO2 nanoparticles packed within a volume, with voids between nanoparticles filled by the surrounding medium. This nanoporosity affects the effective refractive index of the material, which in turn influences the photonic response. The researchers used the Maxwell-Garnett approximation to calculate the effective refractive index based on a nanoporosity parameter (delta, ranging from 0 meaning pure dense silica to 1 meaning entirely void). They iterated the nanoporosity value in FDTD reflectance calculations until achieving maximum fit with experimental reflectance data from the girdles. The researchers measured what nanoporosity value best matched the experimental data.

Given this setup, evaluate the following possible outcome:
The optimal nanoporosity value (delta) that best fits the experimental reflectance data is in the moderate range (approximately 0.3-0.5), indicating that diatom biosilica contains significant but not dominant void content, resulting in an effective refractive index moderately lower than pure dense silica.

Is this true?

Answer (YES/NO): NO